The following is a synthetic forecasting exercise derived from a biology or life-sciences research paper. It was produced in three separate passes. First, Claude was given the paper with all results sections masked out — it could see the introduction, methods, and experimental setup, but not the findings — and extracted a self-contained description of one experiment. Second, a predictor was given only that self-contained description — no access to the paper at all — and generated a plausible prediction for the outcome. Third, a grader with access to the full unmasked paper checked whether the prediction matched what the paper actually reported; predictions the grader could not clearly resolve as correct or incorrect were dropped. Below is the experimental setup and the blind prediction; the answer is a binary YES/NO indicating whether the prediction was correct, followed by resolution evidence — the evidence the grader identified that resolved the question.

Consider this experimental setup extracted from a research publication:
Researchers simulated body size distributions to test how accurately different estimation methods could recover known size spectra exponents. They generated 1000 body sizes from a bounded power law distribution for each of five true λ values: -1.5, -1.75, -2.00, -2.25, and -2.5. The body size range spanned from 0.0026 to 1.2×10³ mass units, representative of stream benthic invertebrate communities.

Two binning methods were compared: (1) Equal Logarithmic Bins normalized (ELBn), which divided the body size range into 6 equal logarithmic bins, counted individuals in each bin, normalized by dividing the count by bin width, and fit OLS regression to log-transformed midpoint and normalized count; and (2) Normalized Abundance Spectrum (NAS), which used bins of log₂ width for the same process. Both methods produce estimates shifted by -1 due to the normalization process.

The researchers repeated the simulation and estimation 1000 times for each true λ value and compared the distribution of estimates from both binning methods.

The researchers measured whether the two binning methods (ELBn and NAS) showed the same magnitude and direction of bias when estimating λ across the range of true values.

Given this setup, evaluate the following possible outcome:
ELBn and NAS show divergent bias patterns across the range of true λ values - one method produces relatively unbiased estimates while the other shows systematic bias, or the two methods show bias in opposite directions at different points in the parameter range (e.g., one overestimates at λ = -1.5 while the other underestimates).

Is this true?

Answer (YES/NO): NO